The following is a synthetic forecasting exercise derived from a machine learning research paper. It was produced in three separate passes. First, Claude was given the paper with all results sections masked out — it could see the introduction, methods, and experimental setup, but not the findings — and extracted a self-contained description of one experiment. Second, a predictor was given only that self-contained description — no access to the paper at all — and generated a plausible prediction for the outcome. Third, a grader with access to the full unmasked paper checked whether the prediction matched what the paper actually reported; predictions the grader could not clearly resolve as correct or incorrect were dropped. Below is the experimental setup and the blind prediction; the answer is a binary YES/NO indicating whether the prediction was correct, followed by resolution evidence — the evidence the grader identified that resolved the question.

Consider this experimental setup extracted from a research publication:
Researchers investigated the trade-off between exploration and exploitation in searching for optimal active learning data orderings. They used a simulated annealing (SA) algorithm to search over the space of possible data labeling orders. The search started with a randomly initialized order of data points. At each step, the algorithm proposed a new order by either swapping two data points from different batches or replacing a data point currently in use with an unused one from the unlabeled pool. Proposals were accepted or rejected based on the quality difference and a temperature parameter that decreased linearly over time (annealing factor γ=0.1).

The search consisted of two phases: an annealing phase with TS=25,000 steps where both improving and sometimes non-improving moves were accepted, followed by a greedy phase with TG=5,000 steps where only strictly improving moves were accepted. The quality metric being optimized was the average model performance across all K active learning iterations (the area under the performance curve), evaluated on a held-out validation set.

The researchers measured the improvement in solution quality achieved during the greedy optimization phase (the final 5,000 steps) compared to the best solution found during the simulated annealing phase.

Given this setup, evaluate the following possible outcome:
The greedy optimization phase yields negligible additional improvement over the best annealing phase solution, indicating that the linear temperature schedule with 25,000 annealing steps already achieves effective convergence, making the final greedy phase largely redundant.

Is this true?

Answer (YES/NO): YES